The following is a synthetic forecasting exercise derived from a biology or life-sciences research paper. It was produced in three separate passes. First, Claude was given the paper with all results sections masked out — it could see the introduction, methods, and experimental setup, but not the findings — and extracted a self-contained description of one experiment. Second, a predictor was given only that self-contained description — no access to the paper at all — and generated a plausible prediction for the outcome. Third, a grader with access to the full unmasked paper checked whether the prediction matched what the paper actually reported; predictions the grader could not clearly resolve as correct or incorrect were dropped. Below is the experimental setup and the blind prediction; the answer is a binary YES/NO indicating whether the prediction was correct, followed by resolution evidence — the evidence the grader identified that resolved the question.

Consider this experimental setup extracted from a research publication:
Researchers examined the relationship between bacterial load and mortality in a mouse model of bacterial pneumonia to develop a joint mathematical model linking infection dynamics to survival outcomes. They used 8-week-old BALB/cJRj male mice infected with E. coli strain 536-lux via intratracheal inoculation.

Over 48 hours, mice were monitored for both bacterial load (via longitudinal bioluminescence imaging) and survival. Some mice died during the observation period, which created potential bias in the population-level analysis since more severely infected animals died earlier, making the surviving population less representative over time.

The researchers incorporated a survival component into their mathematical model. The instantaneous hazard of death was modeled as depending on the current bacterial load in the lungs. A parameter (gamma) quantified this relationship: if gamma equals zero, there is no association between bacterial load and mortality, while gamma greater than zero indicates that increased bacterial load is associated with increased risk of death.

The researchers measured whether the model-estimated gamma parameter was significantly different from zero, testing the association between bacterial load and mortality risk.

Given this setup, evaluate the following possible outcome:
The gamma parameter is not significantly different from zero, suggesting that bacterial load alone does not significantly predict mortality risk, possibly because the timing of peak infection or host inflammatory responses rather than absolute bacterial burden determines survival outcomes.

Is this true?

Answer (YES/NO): NO